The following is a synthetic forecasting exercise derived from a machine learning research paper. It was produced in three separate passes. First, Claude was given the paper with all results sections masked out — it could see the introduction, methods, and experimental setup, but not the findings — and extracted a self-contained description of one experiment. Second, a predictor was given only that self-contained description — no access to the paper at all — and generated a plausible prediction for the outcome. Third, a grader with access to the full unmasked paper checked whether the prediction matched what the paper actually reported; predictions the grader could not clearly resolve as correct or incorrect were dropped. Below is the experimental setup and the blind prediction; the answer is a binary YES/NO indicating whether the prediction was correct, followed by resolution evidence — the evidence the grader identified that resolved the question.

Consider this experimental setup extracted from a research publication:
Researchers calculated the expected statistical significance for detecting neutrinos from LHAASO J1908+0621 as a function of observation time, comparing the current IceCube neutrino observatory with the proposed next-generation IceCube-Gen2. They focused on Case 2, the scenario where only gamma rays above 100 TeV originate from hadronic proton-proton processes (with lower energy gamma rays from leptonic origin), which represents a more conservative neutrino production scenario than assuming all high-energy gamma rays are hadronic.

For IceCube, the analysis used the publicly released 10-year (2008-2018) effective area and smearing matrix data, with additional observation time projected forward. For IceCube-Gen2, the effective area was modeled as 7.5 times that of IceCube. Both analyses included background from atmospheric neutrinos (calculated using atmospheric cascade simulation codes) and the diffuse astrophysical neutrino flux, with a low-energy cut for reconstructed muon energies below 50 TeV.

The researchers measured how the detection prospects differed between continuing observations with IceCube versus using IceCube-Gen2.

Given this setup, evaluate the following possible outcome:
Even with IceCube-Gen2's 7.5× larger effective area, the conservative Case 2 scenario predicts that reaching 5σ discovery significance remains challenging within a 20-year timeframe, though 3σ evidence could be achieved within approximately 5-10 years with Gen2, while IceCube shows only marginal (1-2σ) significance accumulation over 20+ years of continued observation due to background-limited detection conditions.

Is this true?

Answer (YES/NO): NO